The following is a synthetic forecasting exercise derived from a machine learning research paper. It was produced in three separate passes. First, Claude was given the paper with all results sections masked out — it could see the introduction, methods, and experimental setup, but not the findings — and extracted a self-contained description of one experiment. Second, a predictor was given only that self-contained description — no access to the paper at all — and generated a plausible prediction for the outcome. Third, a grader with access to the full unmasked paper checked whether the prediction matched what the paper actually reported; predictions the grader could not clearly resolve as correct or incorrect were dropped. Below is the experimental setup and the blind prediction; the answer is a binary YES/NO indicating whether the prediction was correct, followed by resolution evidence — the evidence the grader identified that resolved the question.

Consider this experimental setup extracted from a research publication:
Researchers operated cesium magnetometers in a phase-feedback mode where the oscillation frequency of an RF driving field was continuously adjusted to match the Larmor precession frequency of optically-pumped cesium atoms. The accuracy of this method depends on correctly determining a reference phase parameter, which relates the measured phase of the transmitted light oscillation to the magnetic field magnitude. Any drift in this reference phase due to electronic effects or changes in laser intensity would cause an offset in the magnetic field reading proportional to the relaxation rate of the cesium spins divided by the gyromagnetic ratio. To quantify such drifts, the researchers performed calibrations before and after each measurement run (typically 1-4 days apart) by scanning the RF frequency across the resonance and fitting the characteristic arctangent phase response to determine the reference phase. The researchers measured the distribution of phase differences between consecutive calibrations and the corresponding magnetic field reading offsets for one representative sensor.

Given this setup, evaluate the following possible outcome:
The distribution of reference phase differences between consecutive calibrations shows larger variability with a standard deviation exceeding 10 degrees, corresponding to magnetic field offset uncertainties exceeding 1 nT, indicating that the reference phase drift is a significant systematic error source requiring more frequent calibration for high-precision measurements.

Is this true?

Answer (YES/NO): NO